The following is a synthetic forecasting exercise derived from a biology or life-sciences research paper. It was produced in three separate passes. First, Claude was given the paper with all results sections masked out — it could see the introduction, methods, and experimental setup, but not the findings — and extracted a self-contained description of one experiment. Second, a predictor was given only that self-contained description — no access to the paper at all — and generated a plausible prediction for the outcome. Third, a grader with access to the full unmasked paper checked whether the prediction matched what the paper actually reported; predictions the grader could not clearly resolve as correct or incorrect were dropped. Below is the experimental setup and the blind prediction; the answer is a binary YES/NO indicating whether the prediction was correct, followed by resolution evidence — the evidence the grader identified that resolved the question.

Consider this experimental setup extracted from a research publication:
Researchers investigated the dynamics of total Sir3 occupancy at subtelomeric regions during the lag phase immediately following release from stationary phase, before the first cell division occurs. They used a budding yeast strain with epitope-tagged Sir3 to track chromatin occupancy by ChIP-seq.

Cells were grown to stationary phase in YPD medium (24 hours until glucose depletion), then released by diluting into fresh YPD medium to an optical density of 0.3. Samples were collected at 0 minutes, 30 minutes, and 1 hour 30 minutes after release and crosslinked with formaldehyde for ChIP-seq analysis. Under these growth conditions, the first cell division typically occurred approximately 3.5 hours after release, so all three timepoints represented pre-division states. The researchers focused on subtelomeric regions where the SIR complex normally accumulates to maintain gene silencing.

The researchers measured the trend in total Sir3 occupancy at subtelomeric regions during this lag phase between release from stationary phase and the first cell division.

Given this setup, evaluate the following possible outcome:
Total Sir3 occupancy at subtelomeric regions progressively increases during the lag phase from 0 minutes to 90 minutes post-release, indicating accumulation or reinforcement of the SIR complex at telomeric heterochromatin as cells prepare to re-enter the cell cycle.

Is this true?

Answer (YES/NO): NO